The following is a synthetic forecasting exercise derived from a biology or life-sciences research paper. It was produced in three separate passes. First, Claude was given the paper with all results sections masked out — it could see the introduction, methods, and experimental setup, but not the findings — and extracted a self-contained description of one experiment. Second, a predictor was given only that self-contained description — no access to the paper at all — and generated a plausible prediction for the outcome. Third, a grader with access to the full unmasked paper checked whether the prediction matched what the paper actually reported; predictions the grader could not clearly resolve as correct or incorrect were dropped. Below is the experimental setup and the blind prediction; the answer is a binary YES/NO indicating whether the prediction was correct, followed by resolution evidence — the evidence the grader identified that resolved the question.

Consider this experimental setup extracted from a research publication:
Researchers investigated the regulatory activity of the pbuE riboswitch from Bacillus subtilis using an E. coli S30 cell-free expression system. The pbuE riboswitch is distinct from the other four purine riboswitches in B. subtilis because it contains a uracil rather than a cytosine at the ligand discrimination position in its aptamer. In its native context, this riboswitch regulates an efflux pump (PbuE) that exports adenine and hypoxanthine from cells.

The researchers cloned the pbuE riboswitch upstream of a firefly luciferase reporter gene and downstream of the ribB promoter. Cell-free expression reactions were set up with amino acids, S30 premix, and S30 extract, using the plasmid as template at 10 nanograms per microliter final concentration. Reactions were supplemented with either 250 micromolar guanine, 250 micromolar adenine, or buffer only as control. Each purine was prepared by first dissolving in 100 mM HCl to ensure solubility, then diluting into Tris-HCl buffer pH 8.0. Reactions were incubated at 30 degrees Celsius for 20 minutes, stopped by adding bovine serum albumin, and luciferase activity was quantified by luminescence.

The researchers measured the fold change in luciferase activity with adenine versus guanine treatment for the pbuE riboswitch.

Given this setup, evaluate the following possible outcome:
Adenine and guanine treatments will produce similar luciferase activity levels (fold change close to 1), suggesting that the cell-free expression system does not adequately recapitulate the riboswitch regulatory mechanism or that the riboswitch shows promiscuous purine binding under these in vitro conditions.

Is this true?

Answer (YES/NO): NO